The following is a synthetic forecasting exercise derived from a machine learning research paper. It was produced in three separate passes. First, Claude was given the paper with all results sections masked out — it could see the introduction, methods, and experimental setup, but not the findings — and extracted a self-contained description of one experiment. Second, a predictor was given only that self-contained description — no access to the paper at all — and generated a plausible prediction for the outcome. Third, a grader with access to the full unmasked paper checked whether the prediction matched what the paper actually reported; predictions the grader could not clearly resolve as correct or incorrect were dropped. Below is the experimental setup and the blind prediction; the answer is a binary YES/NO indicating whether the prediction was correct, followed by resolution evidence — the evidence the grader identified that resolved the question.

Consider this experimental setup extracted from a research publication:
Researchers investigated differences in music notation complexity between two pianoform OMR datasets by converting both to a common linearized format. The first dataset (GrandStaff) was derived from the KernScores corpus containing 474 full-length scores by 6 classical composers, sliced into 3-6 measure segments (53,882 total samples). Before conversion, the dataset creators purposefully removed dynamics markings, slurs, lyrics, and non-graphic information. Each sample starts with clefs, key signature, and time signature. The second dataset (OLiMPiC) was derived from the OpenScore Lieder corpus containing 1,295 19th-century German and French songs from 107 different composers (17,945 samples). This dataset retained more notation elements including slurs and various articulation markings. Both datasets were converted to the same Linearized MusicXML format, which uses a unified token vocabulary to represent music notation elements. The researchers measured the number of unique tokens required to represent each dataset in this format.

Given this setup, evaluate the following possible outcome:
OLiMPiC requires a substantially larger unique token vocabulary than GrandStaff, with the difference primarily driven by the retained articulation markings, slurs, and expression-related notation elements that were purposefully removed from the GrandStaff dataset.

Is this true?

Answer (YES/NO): YES